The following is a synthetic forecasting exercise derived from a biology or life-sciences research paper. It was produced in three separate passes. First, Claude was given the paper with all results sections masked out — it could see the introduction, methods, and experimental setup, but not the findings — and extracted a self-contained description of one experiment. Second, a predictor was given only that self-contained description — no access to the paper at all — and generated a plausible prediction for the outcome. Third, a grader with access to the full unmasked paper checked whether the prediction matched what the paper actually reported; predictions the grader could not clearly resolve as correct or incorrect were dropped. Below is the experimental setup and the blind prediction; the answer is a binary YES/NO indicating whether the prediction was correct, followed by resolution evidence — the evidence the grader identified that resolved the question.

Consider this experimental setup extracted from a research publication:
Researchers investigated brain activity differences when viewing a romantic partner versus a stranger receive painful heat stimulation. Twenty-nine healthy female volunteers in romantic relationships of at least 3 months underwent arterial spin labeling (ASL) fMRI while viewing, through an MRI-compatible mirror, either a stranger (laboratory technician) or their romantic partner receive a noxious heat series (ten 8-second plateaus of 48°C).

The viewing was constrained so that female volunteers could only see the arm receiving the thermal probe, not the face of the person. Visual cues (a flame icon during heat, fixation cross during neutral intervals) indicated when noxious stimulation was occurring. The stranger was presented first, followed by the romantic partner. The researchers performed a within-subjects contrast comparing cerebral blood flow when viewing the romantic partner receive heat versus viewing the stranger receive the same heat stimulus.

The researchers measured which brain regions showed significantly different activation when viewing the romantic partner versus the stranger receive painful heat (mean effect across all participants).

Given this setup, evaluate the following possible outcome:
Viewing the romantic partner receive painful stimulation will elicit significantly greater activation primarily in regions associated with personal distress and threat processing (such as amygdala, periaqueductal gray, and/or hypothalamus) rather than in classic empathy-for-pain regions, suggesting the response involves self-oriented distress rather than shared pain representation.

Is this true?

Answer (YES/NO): NO